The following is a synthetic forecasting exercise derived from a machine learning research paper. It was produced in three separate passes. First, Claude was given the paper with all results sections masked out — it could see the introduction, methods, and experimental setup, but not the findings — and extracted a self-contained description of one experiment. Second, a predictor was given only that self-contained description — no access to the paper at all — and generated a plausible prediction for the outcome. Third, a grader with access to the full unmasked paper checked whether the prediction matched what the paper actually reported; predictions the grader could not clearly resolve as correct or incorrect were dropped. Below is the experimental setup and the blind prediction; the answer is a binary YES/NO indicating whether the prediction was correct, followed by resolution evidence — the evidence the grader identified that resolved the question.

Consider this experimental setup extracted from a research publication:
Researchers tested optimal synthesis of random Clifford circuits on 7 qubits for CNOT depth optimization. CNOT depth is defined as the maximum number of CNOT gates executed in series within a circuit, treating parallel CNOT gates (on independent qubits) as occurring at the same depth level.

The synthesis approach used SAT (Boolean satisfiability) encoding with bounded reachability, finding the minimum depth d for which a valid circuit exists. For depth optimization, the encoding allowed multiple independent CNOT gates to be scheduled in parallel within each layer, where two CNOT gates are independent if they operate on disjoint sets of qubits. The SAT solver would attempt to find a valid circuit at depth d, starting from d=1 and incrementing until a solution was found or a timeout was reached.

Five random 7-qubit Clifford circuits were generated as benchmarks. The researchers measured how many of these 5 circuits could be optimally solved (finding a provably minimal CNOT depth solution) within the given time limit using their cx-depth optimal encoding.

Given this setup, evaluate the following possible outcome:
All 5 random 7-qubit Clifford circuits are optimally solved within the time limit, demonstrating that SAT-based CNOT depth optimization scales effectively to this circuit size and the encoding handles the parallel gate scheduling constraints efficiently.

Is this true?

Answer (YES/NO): NO